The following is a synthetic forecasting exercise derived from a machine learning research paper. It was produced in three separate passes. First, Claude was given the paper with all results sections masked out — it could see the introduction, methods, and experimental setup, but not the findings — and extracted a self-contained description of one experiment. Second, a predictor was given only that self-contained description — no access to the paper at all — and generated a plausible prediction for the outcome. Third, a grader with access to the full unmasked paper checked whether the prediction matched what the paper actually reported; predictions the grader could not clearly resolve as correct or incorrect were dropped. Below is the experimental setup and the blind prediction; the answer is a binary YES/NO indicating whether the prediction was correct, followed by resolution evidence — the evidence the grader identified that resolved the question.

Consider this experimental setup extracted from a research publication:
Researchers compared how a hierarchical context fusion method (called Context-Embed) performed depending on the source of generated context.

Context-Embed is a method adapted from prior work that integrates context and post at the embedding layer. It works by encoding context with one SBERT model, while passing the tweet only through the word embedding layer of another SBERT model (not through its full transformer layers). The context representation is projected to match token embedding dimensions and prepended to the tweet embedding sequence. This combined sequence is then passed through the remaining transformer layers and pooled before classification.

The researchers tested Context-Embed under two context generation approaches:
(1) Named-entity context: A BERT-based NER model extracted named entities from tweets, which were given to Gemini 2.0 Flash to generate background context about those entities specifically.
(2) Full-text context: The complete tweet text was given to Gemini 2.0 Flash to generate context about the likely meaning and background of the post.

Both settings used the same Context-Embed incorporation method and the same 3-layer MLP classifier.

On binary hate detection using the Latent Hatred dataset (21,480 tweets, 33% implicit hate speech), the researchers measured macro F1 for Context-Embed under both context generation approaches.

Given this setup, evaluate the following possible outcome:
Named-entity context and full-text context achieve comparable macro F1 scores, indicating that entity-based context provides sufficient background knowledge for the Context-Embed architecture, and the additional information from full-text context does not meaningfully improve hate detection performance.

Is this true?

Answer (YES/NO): NO